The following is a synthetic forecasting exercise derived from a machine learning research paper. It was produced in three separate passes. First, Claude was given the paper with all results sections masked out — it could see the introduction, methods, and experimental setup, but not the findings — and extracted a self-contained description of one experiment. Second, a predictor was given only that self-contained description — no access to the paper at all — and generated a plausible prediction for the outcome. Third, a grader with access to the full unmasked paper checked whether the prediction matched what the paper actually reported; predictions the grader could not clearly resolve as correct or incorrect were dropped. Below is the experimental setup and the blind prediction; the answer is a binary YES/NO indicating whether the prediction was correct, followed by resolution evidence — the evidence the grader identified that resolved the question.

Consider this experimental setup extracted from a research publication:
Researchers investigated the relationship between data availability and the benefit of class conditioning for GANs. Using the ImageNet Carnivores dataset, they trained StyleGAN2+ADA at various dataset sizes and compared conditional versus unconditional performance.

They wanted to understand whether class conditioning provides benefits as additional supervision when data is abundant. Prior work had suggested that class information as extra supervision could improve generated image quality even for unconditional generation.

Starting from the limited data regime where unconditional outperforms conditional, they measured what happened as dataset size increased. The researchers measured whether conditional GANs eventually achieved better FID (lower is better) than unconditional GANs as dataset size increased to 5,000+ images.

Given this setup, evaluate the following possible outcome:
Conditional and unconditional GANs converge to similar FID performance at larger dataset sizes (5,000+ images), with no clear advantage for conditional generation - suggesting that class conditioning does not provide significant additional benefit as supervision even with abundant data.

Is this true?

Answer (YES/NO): NO